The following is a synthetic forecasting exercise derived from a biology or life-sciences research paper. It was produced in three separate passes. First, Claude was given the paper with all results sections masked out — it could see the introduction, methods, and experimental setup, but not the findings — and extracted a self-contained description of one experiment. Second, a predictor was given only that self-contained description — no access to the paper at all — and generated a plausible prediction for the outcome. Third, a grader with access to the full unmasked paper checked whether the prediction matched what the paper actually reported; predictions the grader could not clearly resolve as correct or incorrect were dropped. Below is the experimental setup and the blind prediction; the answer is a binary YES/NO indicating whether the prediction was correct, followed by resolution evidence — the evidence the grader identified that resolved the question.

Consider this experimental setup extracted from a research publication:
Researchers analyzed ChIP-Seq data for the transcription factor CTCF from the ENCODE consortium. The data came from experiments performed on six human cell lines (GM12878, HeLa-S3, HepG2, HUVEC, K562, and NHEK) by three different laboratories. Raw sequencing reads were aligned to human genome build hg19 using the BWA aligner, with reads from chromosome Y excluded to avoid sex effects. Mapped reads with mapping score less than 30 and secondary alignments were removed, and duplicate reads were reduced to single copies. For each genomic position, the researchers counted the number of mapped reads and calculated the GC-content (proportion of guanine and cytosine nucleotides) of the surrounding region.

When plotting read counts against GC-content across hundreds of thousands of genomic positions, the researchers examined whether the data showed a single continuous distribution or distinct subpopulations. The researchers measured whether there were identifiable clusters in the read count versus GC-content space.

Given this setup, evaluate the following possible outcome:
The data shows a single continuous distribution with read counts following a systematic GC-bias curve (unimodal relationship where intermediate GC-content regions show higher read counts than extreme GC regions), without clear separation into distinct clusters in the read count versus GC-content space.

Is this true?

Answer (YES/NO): NO